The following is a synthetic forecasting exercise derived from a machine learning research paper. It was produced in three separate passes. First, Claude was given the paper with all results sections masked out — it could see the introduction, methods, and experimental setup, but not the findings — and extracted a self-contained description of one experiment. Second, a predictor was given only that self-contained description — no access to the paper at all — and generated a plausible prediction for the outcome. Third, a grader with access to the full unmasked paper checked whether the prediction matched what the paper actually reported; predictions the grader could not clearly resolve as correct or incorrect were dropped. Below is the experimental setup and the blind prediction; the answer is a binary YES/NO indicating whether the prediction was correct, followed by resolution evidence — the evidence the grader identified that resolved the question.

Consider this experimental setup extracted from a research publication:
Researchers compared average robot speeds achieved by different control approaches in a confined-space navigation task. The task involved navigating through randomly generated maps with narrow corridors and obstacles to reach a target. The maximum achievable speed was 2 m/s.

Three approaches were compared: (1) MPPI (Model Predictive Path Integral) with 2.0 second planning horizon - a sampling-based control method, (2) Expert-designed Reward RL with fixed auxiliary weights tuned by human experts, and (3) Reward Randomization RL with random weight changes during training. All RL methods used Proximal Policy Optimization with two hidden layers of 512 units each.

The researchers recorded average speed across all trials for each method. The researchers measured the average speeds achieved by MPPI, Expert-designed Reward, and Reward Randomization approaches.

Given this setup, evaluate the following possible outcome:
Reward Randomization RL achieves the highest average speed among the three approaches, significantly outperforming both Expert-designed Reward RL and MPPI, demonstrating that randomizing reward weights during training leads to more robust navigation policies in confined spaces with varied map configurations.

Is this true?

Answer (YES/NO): NO